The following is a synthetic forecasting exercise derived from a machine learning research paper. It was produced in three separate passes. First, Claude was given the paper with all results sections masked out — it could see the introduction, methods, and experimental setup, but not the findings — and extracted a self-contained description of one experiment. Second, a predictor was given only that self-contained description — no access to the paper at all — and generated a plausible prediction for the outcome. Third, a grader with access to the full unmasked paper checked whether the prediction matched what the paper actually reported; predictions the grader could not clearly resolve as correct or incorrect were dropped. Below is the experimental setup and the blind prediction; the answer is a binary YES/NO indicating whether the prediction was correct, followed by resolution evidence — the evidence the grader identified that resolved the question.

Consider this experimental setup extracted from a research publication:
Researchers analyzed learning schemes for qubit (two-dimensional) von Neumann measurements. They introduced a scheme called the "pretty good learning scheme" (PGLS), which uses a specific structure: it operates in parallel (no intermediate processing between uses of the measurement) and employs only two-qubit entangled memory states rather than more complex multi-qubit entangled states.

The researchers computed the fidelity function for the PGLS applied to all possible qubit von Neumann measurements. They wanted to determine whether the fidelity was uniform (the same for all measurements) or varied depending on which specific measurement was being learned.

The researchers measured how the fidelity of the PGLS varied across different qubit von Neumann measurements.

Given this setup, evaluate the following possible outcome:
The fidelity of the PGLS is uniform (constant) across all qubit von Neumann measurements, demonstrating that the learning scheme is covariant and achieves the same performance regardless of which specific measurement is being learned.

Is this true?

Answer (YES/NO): YES